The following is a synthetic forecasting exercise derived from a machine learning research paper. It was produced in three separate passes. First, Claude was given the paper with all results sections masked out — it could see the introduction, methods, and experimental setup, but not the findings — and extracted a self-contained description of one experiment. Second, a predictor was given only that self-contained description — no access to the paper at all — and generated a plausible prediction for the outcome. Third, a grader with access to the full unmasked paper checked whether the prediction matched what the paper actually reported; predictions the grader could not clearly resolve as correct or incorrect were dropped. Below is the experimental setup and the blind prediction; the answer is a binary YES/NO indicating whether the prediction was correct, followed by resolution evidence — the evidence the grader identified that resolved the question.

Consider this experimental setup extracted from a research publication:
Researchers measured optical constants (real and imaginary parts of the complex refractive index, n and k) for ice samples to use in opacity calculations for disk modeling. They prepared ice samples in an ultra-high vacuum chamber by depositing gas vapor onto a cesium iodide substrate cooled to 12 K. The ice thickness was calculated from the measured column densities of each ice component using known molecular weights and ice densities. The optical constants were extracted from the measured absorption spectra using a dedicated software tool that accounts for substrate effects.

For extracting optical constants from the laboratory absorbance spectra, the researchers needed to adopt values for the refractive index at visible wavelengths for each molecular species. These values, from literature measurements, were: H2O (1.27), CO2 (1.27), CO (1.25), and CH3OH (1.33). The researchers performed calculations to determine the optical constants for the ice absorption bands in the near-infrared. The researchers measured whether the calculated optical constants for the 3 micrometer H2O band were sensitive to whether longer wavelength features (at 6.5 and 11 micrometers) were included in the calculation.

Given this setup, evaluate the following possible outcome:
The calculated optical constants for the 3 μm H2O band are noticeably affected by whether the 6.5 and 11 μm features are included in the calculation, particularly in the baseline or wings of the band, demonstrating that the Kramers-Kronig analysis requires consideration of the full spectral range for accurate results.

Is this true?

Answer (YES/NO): NO